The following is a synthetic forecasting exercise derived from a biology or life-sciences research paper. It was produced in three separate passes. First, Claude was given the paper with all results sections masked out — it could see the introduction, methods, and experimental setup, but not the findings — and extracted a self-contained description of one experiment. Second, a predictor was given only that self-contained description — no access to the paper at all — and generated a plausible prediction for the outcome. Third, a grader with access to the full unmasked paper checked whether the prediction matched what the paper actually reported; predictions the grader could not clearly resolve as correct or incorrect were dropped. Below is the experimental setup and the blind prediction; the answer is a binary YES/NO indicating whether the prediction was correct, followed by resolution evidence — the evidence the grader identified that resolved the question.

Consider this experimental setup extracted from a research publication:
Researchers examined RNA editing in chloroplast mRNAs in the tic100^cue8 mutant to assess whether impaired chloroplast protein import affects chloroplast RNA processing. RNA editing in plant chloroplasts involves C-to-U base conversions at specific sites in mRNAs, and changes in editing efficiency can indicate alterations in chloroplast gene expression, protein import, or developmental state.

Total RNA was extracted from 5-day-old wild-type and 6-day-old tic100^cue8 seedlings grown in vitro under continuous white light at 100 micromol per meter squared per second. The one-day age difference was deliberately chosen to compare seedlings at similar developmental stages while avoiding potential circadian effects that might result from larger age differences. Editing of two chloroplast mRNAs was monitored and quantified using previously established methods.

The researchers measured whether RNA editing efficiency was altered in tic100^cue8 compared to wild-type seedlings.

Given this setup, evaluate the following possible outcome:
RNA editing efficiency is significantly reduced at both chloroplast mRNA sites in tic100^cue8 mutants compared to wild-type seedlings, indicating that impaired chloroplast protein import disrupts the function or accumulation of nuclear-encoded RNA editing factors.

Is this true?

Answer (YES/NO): NO